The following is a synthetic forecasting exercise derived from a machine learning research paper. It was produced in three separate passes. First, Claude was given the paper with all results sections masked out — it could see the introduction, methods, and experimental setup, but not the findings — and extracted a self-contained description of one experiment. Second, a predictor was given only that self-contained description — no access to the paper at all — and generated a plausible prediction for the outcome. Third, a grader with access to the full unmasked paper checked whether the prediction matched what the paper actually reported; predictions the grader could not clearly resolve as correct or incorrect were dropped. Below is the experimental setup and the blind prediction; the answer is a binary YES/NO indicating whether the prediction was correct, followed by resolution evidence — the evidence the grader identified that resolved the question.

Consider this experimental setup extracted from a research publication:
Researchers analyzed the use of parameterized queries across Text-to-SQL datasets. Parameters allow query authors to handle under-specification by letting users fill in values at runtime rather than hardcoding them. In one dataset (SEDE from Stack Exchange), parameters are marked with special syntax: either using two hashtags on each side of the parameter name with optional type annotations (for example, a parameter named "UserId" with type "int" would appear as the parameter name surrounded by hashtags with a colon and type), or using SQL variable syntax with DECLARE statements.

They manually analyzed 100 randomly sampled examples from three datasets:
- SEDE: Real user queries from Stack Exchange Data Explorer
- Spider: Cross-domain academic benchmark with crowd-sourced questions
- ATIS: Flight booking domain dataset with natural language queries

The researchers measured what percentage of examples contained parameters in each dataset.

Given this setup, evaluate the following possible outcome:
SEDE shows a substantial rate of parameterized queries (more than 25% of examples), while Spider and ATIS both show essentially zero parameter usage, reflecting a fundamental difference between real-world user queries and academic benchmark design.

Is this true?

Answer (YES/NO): YES